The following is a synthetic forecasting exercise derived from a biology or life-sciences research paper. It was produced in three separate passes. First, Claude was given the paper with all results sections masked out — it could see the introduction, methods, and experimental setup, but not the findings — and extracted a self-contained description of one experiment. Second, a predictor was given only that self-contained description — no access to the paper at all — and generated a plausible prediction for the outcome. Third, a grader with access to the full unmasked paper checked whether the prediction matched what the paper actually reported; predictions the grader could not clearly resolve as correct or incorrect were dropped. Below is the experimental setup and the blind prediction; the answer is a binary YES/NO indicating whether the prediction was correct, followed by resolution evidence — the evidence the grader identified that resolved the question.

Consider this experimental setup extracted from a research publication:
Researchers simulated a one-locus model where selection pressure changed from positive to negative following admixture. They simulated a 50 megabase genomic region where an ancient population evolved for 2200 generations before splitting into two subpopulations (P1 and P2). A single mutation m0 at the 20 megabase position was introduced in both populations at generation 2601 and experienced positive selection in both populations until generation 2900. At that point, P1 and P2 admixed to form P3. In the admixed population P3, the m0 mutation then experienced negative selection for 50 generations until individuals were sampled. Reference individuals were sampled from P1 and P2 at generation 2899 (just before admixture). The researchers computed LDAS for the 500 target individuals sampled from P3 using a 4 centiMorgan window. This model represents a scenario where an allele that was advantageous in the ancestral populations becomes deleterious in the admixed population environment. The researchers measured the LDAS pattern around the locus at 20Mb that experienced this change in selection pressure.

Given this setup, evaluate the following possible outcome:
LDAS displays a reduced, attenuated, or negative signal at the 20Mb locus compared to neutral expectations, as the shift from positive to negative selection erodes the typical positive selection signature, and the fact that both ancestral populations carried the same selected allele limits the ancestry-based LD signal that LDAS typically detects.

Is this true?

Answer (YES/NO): YES